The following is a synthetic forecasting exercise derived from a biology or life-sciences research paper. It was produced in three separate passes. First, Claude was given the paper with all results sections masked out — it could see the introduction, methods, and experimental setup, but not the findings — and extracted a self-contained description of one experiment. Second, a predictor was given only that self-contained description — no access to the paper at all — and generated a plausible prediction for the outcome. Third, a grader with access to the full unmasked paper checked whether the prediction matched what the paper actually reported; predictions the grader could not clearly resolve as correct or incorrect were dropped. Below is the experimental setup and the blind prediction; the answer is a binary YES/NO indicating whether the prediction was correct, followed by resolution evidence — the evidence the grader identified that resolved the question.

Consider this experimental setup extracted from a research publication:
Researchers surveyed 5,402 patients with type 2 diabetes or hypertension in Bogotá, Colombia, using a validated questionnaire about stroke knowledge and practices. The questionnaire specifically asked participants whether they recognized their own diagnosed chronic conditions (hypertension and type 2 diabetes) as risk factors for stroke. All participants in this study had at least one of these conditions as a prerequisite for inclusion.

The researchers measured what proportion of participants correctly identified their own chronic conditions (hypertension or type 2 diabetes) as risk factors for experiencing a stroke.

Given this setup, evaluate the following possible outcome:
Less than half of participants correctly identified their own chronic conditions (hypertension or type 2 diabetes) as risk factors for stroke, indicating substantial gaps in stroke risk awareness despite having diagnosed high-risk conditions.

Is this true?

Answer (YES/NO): NO